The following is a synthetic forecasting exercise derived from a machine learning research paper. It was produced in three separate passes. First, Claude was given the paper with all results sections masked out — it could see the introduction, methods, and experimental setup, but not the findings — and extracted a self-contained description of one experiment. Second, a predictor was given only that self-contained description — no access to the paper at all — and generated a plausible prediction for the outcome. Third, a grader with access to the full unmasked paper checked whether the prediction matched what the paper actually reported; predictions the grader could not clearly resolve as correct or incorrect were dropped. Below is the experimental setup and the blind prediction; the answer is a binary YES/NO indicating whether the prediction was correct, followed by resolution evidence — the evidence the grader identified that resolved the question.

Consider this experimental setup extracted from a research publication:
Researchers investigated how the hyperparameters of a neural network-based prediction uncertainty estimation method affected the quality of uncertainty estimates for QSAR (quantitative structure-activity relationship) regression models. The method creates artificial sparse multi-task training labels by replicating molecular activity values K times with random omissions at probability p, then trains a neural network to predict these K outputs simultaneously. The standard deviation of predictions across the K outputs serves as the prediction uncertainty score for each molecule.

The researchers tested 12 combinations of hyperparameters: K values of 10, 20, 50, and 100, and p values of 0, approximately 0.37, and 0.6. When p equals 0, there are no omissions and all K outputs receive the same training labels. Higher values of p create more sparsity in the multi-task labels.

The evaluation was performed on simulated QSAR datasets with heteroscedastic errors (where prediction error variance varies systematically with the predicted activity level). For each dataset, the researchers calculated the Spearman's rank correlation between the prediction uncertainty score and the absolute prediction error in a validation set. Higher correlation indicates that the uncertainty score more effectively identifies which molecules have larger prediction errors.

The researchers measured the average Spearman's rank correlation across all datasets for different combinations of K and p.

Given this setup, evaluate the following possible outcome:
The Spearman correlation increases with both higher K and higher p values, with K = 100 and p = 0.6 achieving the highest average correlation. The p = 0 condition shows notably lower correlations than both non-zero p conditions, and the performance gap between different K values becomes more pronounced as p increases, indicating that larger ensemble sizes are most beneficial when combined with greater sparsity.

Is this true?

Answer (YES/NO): NO